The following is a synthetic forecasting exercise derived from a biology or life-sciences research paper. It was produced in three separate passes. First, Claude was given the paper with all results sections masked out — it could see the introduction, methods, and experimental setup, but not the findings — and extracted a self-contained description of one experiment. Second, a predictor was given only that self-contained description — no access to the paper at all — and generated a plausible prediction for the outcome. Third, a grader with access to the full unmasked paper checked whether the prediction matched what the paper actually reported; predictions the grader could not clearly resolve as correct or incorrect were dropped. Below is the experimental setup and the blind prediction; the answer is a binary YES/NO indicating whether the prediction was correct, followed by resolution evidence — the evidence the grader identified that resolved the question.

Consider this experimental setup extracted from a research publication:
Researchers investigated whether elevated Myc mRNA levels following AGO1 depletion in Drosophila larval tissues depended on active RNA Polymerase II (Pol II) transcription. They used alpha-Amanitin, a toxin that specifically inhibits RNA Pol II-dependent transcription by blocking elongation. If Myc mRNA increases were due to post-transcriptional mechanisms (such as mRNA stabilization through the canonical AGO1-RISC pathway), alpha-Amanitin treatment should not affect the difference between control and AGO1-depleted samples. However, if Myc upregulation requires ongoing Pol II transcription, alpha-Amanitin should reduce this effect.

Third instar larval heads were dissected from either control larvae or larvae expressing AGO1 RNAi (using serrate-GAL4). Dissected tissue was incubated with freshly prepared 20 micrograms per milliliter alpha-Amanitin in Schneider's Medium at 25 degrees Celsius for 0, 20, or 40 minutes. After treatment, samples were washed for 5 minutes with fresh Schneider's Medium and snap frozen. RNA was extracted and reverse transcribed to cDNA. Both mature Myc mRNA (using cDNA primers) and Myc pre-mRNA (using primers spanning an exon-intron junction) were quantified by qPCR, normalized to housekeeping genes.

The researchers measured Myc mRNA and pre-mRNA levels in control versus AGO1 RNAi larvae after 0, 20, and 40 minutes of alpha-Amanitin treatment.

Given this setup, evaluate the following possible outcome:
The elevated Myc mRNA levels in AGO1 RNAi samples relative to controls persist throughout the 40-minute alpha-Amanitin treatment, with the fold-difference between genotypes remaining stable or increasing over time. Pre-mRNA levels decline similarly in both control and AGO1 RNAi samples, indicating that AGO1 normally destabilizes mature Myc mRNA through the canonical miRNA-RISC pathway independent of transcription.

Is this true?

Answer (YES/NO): NO